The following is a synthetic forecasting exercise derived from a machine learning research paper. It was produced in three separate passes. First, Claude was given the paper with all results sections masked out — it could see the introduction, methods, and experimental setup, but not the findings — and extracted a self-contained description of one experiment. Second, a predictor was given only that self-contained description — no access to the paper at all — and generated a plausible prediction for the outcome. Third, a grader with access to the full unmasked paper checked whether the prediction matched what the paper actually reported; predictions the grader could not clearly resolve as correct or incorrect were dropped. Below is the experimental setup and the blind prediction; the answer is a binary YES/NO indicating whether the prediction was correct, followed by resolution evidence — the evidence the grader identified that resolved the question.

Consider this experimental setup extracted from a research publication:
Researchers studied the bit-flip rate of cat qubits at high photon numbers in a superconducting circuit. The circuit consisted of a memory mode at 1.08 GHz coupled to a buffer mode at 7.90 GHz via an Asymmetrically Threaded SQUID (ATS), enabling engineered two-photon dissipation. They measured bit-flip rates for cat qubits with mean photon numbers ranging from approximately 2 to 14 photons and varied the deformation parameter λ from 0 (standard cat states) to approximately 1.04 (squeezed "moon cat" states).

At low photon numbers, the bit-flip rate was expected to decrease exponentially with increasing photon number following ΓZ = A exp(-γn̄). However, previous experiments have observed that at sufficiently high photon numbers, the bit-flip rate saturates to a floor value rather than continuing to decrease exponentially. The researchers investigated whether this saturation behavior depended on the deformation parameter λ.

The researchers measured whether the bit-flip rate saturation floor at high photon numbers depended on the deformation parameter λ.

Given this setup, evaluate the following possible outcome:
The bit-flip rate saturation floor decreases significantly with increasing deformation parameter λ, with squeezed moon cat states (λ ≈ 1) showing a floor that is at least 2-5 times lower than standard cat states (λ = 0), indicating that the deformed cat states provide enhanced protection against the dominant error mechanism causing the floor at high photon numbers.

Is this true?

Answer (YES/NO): NO